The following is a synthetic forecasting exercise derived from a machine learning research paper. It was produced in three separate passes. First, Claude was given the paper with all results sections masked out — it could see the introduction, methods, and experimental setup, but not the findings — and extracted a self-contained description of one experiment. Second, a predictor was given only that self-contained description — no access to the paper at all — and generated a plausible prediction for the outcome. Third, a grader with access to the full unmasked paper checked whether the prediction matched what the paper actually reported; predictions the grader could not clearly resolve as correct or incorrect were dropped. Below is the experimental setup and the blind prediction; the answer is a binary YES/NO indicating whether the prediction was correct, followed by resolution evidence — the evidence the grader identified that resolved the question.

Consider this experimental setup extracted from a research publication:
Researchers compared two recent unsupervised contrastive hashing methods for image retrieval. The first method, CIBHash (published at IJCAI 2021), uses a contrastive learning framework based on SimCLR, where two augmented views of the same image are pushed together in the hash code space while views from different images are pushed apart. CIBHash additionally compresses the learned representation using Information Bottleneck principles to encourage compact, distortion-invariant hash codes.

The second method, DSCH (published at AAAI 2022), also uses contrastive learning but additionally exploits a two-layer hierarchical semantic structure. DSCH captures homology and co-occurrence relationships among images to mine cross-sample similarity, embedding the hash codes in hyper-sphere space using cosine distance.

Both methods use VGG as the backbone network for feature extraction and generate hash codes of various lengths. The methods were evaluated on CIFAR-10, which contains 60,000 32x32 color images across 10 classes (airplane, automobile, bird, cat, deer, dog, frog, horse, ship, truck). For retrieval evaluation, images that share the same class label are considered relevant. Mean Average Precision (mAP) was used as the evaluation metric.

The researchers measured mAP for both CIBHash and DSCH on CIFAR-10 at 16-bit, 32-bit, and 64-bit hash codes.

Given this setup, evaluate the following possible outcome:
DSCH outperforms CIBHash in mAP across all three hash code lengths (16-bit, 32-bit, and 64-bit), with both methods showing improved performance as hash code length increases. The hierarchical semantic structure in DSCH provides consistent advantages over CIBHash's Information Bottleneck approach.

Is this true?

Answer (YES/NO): YES